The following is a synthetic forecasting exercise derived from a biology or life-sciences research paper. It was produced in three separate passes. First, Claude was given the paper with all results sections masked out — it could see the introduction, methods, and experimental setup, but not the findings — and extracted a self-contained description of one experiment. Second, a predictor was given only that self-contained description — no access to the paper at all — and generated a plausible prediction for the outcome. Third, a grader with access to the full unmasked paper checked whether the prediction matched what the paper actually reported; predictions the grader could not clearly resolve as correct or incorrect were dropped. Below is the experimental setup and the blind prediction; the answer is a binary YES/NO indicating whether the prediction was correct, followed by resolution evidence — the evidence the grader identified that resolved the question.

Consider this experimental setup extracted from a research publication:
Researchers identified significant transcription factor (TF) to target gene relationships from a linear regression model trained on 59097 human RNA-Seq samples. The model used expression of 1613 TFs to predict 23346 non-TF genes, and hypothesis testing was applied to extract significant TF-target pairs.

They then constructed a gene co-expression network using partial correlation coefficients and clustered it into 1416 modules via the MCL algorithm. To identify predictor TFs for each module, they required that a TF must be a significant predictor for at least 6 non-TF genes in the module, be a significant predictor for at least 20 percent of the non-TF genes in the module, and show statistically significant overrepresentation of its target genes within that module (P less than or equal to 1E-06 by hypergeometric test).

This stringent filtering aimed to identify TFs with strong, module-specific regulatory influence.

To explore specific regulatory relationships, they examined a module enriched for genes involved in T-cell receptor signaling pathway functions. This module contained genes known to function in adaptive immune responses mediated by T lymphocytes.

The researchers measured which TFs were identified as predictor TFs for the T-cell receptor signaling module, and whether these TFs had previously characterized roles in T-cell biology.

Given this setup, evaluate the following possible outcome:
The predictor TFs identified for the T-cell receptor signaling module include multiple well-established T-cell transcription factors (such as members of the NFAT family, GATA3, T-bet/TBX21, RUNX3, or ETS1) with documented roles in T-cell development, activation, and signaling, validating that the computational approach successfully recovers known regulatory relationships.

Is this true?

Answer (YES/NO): YES